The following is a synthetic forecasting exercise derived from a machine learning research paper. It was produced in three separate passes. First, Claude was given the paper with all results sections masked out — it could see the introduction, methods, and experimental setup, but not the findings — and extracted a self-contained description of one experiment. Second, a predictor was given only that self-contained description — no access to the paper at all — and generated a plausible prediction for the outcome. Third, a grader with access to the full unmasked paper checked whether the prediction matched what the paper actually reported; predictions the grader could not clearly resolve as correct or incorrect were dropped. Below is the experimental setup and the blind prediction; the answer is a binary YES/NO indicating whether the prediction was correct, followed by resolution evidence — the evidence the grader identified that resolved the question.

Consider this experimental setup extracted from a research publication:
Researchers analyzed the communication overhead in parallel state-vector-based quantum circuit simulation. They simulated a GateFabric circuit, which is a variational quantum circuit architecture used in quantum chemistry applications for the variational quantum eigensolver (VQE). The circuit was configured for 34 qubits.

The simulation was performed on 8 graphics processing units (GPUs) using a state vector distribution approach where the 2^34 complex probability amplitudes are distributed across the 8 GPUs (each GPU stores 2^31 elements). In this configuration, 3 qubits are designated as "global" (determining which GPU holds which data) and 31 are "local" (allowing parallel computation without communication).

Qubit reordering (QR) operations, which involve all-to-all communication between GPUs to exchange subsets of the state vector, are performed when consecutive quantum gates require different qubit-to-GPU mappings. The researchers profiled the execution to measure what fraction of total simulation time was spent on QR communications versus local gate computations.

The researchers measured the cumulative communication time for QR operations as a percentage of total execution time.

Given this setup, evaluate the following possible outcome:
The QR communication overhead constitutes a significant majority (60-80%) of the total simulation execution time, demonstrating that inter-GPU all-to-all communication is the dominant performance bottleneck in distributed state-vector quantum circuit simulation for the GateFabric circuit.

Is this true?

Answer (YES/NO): YES